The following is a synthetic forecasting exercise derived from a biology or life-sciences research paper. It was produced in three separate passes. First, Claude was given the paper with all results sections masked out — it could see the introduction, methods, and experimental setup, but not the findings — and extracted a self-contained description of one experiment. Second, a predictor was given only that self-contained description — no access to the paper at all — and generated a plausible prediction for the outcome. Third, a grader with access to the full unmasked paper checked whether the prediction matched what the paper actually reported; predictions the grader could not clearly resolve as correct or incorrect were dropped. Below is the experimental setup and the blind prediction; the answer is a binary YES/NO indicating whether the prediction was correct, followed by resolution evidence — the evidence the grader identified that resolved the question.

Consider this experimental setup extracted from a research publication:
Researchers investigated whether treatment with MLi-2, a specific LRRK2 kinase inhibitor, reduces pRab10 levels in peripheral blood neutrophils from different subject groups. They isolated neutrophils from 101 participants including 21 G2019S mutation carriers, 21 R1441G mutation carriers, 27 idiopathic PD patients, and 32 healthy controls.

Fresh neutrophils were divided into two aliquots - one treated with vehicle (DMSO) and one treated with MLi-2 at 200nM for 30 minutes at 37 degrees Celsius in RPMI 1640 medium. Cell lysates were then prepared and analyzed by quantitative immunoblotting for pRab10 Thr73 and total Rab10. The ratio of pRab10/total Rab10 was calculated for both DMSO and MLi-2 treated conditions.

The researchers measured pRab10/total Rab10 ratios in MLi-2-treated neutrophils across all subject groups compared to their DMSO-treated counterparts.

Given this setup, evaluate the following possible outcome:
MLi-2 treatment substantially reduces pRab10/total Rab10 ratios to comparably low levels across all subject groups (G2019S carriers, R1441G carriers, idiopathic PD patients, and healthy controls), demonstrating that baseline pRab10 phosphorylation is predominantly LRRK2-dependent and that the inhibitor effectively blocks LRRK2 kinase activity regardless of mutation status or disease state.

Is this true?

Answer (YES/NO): YES